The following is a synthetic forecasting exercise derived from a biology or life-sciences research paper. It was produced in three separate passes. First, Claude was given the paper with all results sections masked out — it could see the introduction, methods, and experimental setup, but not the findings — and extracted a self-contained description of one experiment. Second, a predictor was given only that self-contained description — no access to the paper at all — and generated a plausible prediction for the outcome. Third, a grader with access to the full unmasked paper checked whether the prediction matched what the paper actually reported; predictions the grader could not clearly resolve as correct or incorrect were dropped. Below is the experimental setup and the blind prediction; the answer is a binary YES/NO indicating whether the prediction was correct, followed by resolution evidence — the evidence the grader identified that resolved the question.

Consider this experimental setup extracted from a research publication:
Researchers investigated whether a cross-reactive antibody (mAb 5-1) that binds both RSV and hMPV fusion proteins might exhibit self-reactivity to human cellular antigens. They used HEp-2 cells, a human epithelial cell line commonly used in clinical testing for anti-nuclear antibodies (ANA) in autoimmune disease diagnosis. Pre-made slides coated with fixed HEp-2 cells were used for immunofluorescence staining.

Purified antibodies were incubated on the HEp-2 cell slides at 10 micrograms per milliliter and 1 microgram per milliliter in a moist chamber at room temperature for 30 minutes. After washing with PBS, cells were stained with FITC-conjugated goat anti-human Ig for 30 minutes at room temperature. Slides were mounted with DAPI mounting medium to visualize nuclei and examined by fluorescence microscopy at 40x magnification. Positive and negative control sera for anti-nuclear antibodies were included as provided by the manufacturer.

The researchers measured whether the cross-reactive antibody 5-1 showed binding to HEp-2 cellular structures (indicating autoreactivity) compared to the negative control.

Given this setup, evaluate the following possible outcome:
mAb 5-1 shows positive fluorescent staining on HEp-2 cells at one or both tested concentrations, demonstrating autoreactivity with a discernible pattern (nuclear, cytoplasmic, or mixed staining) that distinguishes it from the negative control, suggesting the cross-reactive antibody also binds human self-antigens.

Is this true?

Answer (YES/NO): NO